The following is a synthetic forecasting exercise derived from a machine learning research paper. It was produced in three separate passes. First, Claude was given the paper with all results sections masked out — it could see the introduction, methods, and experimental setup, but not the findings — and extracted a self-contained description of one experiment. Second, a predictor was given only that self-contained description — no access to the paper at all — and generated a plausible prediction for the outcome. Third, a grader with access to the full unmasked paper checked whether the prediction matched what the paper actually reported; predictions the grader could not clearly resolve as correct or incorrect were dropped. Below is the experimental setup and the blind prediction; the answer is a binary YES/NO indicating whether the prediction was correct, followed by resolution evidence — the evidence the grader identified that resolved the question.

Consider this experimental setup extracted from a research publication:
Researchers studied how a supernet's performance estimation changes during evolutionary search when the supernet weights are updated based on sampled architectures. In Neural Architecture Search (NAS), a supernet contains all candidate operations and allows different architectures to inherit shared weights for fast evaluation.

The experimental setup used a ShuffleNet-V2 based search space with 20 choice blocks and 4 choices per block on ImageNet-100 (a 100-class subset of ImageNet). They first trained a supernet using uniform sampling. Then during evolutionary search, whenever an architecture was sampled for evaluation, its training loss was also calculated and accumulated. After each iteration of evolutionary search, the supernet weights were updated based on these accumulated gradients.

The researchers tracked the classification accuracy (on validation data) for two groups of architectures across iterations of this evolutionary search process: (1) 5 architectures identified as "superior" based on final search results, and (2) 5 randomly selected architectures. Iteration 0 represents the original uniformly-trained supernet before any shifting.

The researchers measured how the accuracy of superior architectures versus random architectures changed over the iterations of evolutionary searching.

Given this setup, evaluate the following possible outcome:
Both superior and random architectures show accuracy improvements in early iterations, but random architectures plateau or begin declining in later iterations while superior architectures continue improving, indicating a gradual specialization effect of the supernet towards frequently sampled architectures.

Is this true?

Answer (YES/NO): NO